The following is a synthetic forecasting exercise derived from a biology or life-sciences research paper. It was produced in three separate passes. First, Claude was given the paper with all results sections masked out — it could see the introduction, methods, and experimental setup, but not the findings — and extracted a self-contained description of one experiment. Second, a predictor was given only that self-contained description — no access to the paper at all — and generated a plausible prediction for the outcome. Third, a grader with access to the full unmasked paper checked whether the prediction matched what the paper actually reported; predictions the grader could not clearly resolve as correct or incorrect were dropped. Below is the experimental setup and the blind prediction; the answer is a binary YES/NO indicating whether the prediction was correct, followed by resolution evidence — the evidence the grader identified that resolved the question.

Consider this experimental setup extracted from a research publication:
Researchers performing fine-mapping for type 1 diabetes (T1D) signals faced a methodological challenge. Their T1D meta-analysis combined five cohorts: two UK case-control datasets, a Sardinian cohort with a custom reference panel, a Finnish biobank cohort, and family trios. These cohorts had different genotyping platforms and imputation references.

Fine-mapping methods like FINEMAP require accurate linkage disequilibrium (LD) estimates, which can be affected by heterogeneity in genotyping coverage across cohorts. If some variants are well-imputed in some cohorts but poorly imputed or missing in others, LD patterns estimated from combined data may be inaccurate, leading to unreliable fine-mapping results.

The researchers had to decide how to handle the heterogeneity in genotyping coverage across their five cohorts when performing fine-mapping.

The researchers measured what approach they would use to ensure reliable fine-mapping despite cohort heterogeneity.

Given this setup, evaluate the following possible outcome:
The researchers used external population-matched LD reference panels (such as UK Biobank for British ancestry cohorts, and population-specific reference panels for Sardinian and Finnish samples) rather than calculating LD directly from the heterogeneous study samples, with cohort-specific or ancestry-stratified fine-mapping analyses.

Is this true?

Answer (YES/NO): NO